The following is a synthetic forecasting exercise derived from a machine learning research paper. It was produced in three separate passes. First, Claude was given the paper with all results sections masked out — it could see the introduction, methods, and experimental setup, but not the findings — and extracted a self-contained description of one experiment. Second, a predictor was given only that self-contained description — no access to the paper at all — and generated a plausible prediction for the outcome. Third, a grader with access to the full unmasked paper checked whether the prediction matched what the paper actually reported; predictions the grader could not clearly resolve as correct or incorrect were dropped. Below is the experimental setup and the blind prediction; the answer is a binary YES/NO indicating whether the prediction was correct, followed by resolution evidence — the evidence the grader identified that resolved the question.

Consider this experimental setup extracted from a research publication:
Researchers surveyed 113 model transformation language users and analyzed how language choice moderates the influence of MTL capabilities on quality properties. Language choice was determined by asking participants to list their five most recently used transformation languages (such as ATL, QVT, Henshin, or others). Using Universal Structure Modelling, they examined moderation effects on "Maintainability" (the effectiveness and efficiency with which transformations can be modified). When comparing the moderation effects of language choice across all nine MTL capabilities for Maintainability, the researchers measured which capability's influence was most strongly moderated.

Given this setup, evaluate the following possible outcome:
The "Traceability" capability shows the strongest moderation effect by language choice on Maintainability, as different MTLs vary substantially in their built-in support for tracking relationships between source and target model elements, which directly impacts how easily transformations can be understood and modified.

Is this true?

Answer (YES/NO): NO